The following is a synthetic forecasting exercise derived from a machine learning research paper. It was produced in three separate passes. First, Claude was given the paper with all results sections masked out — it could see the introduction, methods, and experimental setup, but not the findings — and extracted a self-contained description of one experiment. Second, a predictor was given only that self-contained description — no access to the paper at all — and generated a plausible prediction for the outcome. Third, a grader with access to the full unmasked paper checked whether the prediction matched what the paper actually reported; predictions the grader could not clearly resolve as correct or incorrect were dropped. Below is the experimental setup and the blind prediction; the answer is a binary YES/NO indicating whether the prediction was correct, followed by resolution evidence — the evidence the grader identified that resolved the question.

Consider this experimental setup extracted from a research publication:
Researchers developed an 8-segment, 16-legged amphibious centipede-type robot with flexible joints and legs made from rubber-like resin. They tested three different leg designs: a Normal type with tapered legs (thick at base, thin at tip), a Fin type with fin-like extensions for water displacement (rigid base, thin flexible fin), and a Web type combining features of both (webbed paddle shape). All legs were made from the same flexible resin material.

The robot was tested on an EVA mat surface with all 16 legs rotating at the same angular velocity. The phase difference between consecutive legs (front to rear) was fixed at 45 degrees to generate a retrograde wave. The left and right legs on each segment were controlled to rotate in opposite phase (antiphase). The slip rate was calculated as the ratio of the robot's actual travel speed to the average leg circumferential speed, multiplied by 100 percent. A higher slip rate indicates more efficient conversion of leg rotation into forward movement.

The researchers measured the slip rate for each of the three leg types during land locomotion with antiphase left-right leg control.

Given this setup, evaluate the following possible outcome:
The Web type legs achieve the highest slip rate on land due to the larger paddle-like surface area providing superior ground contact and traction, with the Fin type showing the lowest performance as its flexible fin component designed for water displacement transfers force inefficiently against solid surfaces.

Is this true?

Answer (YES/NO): NO